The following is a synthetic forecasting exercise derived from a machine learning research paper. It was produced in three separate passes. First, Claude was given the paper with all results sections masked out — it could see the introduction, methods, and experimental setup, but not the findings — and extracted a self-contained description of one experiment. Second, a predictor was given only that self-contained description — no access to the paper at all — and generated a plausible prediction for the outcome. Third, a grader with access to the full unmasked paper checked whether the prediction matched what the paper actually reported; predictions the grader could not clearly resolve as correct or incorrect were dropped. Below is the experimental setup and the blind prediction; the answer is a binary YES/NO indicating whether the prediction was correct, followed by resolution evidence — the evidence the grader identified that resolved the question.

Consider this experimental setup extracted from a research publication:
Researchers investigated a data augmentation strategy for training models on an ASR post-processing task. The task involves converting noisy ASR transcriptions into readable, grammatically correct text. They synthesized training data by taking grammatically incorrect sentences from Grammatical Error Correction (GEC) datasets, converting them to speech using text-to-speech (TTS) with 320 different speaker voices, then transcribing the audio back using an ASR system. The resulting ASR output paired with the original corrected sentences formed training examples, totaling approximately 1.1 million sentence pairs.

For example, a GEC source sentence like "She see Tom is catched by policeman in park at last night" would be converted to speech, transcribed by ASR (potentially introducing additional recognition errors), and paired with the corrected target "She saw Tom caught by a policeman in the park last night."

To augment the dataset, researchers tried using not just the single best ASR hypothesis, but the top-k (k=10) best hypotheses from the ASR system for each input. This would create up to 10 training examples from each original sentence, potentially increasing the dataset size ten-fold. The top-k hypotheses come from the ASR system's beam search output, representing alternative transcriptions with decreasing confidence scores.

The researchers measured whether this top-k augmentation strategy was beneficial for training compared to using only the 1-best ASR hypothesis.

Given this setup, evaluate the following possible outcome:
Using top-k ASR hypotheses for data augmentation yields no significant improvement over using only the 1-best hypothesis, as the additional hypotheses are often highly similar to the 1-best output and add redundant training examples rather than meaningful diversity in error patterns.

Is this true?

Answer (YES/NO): YES